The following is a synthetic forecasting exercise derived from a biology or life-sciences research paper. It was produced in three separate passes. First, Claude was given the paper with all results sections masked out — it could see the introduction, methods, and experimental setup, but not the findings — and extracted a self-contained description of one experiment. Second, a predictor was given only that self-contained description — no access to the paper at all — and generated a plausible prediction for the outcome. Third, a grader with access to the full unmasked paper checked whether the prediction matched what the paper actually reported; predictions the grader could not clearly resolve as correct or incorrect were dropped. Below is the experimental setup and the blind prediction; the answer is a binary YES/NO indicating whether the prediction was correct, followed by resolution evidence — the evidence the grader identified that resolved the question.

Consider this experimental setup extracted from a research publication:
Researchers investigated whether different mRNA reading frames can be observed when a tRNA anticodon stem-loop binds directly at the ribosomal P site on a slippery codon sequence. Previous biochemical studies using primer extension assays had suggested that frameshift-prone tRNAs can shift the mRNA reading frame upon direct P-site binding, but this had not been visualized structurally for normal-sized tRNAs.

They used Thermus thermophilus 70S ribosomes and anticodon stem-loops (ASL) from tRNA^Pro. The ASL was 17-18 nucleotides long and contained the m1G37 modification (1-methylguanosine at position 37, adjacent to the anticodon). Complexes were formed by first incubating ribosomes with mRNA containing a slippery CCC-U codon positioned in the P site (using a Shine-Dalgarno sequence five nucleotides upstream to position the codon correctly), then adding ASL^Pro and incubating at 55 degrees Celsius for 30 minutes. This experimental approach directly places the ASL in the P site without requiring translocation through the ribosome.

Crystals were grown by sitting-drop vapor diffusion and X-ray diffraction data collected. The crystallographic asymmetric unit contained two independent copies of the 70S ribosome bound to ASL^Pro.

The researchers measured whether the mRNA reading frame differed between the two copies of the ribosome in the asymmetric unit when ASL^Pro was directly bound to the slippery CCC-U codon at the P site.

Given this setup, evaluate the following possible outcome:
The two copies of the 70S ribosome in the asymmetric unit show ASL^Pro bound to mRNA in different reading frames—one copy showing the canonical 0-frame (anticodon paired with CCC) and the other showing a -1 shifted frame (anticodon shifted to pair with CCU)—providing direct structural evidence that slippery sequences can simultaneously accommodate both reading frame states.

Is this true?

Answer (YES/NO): NO